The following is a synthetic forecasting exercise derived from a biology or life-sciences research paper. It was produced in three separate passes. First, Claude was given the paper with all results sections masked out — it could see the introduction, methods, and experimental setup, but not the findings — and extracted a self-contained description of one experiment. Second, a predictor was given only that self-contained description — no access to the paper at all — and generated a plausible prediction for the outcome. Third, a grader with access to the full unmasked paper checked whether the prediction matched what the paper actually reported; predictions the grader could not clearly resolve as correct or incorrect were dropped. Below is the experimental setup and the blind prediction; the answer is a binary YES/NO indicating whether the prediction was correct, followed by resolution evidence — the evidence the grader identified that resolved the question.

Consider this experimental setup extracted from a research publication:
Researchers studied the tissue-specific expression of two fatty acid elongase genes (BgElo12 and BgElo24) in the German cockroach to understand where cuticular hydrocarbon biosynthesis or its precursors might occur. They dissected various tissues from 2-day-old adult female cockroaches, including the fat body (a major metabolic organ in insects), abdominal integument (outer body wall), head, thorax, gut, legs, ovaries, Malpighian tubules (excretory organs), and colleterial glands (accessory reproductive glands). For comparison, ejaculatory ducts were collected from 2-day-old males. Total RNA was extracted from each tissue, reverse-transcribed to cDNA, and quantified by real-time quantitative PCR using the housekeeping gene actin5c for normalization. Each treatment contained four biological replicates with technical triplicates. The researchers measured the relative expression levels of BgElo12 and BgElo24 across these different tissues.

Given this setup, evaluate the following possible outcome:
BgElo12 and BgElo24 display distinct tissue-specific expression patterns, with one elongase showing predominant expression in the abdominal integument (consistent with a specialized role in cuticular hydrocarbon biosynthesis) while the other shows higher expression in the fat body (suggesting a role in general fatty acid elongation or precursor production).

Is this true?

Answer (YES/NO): NO